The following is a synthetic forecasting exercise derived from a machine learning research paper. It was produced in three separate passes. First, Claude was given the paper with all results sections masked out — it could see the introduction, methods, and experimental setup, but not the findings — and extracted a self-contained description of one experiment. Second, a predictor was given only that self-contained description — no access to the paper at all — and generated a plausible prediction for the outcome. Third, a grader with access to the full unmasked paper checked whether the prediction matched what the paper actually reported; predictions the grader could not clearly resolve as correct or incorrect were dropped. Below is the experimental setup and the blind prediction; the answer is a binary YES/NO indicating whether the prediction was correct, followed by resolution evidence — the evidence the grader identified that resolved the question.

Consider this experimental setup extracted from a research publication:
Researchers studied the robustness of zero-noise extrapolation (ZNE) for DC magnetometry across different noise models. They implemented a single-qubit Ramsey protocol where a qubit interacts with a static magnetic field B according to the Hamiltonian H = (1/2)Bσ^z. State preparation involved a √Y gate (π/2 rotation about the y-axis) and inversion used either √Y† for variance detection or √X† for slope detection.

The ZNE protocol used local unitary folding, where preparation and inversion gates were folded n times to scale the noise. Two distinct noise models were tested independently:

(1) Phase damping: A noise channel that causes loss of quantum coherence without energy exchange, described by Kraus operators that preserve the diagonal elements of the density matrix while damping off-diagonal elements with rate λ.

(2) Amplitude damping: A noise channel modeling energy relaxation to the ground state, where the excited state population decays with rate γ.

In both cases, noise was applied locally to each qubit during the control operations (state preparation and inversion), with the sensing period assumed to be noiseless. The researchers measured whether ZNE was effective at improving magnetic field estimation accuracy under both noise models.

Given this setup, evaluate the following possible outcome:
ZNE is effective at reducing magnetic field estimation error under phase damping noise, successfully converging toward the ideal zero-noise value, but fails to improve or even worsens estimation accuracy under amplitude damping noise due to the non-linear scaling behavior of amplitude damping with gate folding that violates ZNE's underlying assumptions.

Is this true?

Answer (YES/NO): NO